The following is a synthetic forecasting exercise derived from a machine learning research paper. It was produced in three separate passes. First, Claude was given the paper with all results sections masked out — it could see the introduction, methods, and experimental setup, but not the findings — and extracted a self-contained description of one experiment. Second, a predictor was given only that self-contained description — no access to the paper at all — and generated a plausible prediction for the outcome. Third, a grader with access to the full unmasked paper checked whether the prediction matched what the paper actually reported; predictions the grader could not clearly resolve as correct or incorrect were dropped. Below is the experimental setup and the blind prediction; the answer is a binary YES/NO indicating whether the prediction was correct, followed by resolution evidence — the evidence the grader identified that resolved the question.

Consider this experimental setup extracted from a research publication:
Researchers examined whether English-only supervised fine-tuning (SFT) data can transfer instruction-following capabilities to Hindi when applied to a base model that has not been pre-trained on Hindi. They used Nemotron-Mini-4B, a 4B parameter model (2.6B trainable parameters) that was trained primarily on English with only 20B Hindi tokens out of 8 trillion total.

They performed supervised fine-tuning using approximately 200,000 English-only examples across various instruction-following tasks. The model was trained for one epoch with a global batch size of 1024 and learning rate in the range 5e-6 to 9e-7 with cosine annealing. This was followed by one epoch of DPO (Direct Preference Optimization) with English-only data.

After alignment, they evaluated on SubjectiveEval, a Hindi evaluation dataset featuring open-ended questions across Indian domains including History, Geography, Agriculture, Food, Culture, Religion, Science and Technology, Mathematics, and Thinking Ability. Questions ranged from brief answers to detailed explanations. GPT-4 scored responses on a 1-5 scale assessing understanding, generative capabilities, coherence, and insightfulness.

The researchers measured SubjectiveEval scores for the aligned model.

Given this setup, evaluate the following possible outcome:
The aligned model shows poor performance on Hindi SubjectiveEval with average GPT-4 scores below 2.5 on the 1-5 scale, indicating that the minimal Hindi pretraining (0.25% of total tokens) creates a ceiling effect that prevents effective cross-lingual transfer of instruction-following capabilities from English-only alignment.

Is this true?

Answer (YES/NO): YES